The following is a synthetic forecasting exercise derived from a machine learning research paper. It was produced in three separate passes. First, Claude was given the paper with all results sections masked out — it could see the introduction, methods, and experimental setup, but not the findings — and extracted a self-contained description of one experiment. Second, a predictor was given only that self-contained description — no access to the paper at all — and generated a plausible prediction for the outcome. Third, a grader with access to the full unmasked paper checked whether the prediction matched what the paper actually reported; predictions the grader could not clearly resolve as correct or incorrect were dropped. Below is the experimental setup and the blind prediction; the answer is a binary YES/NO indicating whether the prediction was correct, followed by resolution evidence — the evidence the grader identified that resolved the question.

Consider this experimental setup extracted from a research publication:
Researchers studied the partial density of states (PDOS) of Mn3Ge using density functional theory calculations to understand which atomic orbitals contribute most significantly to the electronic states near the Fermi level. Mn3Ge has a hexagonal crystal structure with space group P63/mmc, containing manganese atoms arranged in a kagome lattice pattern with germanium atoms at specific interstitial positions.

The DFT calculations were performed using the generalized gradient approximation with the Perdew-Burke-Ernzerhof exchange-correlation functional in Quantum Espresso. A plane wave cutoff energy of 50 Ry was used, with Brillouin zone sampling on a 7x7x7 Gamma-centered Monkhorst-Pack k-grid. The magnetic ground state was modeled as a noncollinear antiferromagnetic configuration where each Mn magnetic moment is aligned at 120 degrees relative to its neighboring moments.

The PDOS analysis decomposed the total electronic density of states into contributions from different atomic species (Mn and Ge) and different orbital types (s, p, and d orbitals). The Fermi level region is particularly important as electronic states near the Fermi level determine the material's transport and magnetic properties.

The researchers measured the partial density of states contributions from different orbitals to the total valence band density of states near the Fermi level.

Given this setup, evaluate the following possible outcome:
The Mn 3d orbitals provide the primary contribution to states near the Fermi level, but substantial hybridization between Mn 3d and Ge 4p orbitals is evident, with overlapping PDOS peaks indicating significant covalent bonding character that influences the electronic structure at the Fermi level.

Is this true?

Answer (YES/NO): NO